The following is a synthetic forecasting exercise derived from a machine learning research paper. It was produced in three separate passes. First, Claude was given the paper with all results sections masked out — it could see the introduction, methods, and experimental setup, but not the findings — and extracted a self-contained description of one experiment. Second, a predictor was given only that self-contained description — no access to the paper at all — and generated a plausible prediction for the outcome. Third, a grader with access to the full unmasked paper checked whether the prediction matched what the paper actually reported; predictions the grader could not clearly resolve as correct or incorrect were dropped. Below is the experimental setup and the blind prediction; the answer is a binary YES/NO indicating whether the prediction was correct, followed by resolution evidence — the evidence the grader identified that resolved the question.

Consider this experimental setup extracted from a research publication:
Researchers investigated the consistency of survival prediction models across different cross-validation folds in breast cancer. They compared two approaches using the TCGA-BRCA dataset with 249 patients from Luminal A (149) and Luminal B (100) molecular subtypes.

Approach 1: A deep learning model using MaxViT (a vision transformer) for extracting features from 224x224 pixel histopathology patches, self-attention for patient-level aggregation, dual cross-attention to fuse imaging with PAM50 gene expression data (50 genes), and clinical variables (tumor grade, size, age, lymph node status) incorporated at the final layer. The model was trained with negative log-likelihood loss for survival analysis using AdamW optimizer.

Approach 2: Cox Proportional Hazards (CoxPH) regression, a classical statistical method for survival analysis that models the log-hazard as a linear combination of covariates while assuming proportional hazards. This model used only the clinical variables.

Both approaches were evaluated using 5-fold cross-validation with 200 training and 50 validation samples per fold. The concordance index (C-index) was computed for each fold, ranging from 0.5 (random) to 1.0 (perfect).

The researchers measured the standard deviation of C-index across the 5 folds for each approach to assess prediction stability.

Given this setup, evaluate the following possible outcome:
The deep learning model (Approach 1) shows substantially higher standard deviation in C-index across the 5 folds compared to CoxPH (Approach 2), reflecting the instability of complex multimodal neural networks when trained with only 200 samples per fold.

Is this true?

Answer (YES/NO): NO